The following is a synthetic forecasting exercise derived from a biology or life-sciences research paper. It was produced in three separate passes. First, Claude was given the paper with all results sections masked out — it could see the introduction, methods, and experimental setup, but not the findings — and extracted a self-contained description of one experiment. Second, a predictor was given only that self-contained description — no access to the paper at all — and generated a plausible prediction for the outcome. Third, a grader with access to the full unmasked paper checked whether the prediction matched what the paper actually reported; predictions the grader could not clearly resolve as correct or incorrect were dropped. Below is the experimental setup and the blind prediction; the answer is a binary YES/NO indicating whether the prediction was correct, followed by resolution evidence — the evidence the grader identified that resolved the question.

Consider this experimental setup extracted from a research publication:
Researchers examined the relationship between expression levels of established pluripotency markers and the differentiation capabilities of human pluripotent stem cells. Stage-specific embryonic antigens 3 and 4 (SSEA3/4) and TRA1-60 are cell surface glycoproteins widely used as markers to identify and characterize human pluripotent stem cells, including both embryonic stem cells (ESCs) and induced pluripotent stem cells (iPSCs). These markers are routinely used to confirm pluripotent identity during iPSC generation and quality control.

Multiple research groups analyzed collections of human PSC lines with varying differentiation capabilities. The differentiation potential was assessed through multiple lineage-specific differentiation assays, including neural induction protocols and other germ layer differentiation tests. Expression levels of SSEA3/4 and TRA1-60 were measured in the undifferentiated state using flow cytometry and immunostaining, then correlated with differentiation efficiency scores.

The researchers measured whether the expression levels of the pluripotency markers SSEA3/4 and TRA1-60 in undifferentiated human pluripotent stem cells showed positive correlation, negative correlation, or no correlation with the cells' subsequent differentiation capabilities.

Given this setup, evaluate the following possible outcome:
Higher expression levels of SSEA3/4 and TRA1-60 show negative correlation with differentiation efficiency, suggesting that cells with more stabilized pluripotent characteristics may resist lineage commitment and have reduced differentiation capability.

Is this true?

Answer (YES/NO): YES